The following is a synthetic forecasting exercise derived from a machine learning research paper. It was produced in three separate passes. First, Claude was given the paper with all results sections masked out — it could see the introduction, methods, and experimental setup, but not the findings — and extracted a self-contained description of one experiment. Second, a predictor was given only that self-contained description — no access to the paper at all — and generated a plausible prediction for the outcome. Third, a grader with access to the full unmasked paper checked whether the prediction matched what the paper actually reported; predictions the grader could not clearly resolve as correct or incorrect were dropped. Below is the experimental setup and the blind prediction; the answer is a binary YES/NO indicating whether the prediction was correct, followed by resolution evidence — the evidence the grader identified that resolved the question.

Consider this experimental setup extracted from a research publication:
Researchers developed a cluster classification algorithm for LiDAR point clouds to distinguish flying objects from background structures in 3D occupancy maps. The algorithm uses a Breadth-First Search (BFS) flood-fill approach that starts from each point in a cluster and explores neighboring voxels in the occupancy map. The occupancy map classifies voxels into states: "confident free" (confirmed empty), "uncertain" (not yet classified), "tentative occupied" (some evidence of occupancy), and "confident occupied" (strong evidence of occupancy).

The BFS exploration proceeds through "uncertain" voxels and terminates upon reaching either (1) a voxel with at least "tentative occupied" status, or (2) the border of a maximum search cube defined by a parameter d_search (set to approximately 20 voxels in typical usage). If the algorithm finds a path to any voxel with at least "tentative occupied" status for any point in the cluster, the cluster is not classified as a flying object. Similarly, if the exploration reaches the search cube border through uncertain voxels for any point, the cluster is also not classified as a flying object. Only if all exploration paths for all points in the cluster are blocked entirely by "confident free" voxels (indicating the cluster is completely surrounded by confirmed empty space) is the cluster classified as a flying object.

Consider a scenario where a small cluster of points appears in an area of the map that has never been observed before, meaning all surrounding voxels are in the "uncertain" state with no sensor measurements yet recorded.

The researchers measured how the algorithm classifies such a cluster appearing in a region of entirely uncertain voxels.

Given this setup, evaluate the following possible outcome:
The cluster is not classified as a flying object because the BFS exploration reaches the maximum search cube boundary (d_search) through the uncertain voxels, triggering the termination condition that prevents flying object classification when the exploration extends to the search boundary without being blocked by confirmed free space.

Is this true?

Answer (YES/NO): YES